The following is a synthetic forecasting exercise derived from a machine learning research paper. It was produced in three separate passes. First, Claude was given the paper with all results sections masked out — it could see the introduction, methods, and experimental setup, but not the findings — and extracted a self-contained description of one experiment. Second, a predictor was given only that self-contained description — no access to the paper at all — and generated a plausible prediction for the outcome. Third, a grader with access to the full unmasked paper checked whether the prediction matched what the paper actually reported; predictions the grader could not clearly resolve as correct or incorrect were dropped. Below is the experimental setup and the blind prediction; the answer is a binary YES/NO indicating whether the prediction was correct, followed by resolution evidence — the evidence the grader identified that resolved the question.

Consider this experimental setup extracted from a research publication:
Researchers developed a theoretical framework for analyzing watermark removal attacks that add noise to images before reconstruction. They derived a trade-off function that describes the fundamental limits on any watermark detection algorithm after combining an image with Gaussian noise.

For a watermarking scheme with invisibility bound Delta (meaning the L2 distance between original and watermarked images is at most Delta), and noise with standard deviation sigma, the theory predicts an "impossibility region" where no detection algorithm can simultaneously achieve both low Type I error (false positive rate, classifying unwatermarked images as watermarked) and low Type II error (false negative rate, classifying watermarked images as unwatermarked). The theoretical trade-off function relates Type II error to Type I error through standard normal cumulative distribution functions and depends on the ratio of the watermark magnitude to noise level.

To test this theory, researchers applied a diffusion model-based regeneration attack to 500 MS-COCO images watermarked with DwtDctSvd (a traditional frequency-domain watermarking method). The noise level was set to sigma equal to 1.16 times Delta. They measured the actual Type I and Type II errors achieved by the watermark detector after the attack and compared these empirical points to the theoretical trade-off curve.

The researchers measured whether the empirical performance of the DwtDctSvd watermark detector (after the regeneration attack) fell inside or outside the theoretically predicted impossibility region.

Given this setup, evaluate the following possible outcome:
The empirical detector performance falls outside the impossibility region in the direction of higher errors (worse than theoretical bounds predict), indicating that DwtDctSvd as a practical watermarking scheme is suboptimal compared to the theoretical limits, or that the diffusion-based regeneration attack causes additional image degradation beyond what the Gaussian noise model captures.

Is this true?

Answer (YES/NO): YES